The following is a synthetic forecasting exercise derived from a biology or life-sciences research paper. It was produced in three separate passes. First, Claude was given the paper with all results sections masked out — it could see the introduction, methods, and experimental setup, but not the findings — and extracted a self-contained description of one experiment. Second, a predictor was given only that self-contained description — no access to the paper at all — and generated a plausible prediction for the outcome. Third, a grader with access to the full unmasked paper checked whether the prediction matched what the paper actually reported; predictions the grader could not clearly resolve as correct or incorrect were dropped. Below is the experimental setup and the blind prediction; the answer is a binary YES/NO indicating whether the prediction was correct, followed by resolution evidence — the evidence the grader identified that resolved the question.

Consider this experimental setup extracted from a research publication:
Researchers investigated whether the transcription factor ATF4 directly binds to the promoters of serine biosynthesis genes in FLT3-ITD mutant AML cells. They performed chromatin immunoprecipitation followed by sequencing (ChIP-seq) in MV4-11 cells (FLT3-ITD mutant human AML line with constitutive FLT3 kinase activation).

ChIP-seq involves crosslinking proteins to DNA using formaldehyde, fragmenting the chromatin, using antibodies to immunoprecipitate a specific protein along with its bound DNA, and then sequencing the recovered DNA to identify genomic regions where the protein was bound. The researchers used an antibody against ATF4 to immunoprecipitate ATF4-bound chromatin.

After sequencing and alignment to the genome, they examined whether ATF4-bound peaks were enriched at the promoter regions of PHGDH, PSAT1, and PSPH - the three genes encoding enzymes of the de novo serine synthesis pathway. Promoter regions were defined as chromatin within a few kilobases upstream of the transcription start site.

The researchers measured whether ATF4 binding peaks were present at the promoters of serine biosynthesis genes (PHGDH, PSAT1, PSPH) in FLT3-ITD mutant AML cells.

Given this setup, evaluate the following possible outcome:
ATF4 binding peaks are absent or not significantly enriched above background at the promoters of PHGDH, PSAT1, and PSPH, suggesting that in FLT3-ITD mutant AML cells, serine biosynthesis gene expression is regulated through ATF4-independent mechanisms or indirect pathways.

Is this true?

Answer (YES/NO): NO